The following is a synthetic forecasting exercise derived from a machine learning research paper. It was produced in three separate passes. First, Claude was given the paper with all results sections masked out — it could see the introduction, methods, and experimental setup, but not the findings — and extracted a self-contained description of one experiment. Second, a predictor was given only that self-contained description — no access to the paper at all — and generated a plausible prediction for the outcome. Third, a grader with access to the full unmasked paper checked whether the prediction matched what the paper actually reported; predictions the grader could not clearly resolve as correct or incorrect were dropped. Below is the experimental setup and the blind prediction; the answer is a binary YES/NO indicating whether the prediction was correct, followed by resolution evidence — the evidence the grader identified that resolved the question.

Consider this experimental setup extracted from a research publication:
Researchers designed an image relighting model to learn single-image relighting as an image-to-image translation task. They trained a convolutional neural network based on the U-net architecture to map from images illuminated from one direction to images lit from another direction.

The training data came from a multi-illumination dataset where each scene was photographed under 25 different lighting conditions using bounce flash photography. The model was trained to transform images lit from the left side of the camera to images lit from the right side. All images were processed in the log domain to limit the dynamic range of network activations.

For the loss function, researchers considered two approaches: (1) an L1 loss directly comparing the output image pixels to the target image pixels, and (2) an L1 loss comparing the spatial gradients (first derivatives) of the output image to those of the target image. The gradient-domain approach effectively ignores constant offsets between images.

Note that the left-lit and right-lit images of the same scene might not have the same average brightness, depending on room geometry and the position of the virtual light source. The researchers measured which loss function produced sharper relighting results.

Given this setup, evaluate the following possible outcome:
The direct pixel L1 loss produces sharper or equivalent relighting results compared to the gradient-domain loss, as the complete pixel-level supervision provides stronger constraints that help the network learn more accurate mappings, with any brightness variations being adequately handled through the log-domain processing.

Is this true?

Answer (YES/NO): NO